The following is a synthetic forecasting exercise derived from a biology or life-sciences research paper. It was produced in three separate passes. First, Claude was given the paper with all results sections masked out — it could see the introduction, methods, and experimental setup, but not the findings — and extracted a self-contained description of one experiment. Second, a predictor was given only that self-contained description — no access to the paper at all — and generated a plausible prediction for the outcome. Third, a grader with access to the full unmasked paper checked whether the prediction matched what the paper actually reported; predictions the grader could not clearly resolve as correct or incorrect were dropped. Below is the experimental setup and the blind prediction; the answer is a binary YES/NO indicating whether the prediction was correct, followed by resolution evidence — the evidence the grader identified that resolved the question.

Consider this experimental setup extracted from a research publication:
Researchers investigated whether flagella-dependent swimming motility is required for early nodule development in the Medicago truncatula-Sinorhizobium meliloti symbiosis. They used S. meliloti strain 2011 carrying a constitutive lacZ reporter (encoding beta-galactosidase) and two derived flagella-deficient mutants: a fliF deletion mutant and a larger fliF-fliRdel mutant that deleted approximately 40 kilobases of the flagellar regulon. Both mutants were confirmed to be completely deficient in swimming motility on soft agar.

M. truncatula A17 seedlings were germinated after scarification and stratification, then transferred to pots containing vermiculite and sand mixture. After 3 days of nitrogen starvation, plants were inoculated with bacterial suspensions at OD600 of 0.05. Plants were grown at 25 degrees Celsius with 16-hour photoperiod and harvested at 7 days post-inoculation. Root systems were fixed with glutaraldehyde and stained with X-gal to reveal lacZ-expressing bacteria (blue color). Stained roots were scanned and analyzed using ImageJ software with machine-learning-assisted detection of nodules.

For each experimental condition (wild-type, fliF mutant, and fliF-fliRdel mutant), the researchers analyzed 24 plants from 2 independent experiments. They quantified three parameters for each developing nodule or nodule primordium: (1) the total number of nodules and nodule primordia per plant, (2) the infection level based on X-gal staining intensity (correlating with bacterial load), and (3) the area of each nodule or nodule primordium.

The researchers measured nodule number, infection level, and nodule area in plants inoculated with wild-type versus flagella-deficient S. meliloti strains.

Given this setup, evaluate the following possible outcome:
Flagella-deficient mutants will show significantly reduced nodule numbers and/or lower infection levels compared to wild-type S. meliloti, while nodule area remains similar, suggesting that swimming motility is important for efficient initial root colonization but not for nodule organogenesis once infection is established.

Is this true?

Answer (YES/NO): NO